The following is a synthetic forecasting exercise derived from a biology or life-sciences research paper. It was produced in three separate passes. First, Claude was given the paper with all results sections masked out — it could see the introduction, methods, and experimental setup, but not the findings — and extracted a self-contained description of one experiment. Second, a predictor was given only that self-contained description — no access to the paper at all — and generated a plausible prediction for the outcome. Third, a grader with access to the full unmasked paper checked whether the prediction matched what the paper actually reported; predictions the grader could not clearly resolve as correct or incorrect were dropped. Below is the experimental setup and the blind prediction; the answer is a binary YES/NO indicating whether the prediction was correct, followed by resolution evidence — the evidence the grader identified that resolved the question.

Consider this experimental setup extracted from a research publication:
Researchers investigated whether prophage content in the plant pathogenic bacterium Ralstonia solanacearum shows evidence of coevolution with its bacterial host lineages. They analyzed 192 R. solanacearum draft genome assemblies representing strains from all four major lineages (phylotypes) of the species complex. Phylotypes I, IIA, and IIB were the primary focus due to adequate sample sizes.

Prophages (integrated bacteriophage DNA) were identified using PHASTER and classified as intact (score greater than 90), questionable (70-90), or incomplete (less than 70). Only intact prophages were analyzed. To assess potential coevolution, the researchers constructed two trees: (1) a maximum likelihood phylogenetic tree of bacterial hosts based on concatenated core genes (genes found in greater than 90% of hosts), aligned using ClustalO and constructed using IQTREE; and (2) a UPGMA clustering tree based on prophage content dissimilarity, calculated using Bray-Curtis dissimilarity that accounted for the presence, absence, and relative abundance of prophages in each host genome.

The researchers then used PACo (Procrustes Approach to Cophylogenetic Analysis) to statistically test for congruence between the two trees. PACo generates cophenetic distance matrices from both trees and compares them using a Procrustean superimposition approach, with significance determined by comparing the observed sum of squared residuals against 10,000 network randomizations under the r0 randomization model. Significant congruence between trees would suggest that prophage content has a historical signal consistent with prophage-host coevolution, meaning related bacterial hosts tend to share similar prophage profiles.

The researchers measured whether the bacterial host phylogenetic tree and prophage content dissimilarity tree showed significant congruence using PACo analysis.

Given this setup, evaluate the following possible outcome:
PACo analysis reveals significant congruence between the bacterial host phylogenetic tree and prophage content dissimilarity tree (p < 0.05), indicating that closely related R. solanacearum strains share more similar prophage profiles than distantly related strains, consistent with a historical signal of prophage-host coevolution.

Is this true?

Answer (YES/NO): YES